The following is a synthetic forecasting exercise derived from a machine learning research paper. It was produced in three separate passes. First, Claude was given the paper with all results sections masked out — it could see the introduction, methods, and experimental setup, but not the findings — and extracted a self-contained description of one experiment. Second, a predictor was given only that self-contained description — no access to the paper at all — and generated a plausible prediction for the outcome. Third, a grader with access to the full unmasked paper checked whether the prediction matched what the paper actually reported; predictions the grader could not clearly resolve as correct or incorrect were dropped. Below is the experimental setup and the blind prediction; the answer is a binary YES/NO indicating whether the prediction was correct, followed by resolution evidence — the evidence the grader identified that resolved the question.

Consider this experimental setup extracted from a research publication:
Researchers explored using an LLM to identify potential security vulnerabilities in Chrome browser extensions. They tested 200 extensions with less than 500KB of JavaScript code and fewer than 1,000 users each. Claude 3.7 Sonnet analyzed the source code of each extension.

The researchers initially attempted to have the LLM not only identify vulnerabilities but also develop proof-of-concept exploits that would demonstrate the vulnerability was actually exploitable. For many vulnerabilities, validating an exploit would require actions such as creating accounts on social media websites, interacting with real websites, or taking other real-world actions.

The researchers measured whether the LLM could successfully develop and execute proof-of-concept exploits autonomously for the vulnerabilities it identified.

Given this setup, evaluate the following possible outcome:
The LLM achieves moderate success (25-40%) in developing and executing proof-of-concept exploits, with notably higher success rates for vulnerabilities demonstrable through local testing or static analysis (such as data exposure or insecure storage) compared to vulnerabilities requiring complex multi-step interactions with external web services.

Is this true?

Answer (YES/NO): NO